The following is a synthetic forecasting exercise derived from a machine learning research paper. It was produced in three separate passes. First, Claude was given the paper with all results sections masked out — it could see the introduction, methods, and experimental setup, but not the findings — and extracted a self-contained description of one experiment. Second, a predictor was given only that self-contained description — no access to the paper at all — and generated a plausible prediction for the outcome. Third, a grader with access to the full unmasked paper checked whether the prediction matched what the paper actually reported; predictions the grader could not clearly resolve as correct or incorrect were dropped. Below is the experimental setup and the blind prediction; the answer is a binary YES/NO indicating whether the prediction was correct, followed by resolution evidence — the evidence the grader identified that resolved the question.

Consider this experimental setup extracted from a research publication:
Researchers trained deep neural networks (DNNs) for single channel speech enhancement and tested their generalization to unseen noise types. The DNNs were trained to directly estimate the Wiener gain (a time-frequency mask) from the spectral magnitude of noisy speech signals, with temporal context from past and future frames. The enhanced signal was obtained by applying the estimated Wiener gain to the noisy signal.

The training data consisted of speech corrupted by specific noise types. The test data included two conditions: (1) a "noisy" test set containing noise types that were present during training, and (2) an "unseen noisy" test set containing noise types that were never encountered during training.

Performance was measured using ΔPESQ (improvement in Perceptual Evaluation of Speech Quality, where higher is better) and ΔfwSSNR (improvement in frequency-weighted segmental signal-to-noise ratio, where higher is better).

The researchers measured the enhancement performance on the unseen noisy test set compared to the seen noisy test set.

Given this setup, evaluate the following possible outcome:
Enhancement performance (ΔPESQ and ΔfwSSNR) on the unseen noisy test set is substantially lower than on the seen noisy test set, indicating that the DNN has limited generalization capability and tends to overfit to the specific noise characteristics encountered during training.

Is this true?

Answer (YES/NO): NO